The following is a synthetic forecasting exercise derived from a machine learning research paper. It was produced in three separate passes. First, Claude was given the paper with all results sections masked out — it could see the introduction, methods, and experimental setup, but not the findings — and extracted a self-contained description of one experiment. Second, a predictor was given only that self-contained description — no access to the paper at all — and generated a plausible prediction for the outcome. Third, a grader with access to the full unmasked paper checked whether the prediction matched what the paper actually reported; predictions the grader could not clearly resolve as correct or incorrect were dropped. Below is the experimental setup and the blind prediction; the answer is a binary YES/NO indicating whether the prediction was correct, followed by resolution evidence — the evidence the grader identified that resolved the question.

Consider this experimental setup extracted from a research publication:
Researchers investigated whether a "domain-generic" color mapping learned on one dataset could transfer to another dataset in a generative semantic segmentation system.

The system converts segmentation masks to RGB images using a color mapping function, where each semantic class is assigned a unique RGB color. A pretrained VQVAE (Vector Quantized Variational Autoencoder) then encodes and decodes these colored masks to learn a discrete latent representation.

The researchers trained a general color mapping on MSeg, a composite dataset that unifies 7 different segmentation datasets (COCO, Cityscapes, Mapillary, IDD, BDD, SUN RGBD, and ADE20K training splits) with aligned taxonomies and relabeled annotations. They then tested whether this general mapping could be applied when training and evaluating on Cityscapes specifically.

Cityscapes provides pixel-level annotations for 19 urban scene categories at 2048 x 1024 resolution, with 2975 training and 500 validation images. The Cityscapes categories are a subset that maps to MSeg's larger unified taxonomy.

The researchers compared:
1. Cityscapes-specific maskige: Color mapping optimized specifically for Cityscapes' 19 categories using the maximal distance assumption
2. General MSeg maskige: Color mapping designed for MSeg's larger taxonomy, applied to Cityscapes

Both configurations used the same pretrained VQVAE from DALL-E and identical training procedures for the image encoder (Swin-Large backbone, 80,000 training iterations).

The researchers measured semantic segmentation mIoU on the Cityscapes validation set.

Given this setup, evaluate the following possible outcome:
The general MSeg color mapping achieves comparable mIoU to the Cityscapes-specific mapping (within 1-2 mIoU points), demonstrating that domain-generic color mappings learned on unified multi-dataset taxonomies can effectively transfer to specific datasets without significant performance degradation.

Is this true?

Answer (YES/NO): YES